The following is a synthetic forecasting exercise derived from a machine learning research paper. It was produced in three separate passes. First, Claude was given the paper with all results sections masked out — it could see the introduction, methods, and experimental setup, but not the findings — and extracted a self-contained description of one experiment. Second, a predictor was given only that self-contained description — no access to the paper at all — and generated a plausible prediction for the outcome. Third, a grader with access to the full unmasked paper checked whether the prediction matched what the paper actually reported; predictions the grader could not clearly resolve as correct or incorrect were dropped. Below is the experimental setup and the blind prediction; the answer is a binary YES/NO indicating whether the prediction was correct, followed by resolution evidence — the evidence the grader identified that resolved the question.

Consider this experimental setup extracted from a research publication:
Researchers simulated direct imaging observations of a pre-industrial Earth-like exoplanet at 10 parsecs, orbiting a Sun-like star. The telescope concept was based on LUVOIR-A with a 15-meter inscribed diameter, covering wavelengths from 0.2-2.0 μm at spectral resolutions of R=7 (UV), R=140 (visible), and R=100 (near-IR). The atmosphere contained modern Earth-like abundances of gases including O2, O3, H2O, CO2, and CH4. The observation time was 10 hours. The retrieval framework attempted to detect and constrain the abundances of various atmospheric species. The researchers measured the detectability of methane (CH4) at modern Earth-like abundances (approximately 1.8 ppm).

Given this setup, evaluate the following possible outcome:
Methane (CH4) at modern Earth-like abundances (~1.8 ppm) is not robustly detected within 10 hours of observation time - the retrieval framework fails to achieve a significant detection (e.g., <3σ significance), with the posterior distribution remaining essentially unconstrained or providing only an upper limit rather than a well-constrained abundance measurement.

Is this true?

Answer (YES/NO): YES